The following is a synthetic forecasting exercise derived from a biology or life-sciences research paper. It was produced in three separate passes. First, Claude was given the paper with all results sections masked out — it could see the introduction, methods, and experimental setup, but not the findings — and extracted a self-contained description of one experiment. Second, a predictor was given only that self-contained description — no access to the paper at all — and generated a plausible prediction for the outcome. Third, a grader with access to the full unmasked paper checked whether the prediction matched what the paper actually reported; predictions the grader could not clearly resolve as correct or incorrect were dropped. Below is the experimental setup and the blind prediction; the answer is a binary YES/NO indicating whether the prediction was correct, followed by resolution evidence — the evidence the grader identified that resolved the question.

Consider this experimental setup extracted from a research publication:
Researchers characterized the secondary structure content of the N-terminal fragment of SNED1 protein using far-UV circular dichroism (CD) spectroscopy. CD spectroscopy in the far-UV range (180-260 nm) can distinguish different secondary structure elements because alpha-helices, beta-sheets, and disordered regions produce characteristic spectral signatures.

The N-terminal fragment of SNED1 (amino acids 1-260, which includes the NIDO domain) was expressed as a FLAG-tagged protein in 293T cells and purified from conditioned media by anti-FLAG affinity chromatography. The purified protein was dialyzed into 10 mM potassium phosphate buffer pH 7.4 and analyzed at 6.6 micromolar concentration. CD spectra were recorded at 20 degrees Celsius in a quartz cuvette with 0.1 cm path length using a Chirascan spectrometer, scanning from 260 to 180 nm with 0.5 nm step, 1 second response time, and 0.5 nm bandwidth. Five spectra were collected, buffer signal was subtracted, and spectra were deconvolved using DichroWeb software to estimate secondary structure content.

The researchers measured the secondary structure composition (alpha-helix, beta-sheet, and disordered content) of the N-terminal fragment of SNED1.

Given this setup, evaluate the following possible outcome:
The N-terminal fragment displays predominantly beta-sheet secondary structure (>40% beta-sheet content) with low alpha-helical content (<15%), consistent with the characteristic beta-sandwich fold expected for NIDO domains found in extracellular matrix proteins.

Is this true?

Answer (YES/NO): NO